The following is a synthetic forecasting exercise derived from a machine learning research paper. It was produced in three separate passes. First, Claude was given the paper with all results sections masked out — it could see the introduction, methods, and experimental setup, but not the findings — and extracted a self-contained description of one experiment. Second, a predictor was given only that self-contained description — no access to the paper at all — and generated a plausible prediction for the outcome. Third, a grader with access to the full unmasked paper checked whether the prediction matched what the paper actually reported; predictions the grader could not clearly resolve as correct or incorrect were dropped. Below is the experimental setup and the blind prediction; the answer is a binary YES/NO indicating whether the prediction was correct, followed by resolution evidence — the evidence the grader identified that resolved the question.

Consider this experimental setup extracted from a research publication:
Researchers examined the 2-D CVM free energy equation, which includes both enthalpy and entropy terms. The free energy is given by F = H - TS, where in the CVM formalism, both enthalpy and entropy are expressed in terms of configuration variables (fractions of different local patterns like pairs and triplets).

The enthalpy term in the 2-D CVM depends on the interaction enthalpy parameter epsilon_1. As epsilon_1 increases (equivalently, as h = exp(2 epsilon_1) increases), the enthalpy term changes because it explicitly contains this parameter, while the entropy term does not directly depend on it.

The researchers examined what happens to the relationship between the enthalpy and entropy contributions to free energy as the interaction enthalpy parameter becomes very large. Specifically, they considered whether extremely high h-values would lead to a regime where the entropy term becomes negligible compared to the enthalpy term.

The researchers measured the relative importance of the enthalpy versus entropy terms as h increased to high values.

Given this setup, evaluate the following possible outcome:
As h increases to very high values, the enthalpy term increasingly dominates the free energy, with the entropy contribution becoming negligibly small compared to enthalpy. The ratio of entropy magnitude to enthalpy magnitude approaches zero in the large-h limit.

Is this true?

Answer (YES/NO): YES